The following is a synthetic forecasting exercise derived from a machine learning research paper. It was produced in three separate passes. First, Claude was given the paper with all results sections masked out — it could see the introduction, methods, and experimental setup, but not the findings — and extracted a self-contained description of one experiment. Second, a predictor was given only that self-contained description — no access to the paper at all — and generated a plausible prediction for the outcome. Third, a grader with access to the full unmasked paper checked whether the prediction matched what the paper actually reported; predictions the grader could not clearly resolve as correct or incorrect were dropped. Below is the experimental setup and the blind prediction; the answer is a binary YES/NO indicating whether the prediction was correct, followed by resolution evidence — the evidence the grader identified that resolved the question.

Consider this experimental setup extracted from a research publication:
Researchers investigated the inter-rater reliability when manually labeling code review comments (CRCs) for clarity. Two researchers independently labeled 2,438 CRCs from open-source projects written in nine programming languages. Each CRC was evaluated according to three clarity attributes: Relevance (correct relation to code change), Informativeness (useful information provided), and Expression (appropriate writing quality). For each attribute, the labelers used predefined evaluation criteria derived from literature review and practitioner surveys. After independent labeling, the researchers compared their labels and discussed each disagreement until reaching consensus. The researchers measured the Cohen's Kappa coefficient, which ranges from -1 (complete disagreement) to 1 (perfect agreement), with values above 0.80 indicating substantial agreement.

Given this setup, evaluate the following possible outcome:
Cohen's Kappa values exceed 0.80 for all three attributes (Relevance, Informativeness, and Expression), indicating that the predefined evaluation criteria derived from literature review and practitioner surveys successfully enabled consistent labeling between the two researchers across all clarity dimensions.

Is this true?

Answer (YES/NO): NO